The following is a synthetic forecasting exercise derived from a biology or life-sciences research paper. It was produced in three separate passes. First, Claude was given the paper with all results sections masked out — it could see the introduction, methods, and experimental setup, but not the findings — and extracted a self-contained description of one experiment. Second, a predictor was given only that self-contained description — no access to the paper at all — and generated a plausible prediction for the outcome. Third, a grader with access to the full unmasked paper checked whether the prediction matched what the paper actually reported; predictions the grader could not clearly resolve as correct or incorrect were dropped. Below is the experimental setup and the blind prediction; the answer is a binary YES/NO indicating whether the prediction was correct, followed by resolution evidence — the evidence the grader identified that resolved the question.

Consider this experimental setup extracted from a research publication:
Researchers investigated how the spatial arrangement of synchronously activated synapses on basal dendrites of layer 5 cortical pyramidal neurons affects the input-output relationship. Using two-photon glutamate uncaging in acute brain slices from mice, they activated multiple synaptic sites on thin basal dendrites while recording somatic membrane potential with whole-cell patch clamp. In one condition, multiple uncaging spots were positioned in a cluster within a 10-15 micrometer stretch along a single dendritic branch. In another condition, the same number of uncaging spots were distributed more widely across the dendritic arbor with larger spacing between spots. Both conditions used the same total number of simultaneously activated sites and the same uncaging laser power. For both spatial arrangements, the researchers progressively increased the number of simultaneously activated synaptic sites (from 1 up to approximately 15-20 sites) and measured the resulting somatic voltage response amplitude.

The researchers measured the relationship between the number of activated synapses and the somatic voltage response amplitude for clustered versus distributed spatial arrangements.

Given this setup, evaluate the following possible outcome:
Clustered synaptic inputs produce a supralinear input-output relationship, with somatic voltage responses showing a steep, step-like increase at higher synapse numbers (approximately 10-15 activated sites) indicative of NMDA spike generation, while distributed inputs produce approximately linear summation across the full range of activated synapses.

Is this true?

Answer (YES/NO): YES